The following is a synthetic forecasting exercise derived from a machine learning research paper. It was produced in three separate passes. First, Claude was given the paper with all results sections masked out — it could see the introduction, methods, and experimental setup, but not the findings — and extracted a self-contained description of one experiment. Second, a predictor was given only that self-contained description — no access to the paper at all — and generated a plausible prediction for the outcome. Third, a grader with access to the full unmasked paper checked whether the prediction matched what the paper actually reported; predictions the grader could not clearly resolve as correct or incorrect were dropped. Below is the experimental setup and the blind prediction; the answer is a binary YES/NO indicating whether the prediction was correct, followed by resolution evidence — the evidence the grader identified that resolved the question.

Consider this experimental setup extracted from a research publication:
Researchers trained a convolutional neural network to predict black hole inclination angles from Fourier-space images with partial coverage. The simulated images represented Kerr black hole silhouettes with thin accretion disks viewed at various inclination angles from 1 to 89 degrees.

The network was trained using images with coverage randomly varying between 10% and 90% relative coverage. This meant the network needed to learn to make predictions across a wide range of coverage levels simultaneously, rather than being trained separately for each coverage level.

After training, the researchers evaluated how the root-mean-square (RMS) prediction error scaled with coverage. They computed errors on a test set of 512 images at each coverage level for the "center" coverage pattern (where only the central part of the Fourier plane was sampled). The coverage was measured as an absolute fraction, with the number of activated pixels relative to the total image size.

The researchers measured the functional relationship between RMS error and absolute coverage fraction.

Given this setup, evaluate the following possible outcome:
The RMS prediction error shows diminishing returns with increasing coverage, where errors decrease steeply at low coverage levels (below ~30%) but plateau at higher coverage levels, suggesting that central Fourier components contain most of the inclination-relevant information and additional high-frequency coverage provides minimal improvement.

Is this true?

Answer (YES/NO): NO